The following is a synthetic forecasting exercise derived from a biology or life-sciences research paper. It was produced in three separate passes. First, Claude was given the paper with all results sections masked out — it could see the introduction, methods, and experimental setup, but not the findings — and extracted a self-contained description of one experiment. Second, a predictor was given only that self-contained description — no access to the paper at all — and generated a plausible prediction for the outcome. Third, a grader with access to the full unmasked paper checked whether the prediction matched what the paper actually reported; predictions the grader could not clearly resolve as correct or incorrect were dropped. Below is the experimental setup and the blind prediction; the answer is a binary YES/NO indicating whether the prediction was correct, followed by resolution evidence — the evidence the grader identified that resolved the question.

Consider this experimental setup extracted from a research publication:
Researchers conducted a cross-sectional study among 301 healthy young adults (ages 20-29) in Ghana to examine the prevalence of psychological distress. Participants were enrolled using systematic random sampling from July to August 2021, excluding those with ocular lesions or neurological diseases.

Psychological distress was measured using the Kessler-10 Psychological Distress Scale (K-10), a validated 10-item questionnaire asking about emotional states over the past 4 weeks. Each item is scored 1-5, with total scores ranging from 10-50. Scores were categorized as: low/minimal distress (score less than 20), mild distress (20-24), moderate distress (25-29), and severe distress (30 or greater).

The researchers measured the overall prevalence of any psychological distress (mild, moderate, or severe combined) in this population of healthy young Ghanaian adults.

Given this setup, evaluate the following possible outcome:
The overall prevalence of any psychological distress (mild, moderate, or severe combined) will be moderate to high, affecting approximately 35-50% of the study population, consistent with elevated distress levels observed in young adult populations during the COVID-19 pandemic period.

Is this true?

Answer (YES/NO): NO